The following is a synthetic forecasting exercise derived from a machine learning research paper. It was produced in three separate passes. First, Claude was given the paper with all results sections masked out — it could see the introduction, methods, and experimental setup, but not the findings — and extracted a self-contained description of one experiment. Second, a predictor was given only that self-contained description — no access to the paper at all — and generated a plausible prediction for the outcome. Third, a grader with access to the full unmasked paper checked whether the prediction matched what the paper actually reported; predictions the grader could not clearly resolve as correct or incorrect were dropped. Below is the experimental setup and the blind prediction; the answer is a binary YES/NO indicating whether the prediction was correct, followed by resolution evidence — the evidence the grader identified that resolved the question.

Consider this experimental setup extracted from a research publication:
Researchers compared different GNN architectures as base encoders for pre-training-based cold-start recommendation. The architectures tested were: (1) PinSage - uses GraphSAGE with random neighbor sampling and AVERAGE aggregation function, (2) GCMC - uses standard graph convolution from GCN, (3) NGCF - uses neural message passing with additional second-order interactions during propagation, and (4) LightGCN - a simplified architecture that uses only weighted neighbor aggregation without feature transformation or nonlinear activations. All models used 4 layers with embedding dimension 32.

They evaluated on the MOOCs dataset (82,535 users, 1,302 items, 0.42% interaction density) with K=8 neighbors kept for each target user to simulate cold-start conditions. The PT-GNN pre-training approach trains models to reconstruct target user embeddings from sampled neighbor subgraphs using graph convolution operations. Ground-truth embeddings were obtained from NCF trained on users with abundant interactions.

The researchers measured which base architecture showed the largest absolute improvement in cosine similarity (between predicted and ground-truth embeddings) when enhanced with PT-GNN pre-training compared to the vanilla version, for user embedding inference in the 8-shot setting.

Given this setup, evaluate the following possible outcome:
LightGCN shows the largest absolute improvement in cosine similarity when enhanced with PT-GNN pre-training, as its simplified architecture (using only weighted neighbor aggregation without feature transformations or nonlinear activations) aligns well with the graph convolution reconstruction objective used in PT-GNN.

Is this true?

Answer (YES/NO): NO